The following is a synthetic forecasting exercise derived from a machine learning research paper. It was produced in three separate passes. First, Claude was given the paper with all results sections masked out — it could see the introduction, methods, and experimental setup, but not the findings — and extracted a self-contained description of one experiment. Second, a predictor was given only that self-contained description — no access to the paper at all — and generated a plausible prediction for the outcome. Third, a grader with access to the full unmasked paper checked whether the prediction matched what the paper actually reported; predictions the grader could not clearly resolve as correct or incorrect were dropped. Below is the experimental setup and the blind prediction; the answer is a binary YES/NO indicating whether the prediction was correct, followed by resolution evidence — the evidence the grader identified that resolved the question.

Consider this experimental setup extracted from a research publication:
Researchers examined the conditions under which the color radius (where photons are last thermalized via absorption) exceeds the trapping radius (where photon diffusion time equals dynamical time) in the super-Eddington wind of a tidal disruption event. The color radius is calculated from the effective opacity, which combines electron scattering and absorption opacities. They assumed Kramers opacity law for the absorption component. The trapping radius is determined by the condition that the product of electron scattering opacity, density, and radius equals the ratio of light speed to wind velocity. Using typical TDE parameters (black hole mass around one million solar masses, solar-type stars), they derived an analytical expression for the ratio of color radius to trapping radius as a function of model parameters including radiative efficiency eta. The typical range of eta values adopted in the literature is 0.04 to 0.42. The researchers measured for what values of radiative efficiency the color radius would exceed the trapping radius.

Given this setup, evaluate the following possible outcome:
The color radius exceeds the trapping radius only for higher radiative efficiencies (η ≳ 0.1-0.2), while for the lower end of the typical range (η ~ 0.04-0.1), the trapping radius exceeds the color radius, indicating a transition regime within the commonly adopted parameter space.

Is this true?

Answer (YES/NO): NO